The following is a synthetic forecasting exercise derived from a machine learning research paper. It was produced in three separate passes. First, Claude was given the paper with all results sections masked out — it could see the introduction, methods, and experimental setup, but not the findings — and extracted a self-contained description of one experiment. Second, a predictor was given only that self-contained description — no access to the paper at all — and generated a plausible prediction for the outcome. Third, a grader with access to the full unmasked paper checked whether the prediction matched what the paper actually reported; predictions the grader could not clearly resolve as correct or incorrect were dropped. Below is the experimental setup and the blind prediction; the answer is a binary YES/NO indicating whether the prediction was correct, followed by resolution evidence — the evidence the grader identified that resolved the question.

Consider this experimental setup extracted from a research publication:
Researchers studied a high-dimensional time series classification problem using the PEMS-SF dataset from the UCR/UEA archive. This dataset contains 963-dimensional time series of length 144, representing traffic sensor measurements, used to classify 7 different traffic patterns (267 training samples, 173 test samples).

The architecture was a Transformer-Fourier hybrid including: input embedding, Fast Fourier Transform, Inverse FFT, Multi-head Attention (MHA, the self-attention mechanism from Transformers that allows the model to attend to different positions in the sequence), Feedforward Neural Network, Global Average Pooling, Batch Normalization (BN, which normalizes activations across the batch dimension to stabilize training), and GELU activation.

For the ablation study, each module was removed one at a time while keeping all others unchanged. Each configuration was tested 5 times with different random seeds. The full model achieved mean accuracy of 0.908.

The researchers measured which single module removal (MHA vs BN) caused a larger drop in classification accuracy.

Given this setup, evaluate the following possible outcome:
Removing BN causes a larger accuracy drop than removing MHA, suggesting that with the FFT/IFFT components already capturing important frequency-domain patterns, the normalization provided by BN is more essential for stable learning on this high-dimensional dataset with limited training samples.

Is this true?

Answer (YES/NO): NO